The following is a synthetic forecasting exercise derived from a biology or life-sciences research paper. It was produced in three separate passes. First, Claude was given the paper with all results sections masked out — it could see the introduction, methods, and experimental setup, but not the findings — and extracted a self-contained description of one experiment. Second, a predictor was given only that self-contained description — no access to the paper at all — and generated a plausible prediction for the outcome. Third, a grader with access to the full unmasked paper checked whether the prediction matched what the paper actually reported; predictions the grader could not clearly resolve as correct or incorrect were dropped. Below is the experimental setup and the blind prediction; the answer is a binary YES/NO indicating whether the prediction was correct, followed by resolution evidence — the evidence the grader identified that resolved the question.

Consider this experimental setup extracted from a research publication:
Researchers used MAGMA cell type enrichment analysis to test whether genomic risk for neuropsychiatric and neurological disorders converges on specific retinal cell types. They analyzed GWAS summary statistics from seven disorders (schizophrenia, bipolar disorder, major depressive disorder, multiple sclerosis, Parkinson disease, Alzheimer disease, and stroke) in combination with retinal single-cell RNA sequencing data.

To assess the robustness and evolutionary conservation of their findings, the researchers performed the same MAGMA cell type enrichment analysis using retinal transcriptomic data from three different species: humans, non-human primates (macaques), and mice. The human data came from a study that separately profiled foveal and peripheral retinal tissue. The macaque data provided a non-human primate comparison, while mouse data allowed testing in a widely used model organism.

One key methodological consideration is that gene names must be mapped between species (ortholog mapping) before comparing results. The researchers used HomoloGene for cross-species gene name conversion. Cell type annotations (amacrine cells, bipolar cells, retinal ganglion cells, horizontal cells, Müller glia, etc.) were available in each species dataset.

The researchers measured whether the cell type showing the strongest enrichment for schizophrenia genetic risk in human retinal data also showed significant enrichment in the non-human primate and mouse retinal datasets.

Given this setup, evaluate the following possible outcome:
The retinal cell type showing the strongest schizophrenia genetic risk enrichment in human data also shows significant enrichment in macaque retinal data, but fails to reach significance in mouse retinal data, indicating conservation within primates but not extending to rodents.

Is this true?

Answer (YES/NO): NO